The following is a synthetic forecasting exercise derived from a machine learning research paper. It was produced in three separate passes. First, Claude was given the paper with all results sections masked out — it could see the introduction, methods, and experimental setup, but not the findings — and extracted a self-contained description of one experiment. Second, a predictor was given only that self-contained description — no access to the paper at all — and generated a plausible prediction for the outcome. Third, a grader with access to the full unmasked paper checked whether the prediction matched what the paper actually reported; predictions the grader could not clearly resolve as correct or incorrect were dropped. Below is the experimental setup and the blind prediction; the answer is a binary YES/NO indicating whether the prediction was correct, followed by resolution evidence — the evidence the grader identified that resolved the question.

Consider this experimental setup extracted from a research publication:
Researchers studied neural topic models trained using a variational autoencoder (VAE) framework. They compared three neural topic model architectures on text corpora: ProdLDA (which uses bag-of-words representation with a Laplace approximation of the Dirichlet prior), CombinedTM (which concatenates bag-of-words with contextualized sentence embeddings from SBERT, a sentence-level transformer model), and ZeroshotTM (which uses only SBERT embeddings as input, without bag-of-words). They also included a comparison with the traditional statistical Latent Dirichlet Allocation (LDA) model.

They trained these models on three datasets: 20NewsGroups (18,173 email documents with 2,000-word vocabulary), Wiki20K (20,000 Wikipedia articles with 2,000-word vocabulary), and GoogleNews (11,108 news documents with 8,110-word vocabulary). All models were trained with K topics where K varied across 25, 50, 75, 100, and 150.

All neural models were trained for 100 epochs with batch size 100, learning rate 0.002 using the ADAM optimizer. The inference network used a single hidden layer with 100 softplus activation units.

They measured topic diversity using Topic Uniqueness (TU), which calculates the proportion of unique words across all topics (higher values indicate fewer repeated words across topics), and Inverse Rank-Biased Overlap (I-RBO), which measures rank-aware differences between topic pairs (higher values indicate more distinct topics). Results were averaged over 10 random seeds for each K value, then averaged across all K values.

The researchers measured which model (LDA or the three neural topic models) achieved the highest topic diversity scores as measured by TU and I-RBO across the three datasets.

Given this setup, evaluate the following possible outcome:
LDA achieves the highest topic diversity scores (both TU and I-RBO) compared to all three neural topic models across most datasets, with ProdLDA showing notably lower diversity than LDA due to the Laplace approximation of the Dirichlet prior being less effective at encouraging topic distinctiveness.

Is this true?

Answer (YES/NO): NO